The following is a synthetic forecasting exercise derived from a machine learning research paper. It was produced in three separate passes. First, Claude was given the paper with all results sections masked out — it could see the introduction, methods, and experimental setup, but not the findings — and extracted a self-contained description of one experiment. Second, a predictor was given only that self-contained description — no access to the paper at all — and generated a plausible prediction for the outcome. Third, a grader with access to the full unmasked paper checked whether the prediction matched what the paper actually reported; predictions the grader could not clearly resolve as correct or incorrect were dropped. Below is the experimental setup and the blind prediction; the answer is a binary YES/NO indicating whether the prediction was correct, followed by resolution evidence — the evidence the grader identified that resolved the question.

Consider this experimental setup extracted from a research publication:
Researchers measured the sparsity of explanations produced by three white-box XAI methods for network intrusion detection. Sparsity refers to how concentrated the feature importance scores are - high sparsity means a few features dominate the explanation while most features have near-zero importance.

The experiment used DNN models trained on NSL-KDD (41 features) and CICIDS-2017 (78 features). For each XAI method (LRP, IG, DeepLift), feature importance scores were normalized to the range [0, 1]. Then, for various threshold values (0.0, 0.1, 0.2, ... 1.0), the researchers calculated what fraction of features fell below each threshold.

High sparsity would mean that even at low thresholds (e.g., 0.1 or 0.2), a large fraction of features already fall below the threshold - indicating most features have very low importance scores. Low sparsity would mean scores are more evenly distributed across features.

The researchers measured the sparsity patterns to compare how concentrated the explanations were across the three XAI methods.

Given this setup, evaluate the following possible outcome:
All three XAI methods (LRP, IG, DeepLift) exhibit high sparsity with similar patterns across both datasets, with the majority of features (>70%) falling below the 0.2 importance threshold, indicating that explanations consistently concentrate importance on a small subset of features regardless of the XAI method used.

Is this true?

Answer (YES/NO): NO